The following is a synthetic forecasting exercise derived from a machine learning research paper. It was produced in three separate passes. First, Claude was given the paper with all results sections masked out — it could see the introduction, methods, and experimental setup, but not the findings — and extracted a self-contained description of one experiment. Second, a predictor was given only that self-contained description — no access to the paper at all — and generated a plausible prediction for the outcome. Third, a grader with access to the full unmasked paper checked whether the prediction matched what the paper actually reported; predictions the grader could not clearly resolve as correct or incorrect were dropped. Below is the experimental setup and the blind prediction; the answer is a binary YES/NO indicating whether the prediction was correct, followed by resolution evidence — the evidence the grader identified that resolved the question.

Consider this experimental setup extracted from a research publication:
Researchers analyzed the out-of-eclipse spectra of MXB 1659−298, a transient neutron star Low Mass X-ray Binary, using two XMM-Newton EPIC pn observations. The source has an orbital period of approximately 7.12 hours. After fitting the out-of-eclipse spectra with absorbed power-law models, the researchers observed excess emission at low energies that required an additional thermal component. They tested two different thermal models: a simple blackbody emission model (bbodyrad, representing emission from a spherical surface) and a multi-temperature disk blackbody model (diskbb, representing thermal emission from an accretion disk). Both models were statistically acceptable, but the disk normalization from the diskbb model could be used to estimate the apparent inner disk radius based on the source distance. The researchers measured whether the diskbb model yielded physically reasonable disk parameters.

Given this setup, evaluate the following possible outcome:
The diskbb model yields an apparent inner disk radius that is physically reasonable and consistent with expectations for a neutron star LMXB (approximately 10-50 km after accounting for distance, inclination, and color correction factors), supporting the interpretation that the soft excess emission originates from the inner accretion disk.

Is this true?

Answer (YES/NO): NO